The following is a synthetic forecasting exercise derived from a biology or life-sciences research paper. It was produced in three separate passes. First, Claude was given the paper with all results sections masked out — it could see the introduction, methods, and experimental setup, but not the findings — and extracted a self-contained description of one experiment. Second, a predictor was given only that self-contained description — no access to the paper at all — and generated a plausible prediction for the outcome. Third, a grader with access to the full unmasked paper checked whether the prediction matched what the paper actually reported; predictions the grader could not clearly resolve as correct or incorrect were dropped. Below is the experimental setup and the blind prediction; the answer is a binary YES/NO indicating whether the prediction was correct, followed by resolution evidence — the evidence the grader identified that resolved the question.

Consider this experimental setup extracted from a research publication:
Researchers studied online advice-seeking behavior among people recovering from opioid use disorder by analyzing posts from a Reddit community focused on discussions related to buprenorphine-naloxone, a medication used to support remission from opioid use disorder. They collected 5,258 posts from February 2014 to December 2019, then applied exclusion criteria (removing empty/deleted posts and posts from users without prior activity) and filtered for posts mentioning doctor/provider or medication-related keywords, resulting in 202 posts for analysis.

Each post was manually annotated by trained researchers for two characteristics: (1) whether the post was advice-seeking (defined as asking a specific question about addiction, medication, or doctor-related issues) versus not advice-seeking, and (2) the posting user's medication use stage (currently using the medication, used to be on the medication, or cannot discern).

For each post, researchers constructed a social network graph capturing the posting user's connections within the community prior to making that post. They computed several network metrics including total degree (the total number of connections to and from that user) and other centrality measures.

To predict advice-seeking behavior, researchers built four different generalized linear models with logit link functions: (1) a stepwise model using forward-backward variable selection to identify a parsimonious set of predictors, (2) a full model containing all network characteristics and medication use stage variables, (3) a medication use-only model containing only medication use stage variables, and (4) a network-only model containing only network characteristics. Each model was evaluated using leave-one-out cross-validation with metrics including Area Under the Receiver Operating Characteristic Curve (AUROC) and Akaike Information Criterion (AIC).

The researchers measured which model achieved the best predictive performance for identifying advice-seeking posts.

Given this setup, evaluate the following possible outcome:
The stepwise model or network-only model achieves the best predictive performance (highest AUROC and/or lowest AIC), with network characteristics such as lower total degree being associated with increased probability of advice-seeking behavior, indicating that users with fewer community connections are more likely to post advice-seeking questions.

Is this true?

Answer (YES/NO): YES